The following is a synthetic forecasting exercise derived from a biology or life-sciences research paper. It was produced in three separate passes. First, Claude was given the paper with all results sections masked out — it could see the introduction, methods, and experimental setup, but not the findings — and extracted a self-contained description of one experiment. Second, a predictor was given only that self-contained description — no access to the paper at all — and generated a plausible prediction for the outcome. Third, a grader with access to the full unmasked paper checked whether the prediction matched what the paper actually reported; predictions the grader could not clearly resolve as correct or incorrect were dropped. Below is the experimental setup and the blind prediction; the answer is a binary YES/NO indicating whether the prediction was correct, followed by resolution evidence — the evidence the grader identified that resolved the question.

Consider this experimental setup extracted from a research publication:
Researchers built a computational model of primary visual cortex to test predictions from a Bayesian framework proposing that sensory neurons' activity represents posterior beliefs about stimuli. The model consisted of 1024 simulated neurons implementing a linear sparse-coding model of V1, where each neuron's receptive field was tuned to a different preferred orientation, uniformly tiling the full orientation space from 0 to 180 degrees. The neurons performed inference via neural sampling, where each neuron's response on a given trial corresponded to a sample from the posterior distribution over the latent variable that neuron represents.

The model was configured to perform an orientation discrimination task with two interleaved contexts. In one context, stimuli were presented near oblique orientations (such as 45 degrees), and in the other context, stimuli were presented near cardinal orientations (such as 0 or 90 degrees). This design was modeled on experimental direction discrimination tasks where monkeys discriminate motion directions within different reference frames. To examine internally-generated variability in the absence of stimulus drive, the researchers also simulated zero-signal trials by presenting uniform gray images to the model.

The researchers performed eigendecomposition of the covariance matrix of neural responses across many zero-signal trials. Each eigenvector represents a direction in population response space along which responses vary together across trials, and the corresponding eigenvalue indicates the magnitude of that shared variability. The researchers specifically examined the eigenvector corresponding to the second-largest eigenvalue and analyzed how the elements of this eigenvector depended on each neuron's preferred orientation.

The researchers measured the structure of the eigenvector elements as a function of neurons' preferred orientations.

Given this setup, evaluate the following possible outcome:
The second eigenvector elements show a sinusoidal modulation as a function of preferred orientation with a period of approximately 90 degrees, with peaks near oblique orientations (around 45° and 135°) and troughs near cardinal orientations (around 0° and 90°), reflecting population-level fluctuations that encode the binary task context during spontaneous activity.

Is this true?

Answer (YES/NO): NO